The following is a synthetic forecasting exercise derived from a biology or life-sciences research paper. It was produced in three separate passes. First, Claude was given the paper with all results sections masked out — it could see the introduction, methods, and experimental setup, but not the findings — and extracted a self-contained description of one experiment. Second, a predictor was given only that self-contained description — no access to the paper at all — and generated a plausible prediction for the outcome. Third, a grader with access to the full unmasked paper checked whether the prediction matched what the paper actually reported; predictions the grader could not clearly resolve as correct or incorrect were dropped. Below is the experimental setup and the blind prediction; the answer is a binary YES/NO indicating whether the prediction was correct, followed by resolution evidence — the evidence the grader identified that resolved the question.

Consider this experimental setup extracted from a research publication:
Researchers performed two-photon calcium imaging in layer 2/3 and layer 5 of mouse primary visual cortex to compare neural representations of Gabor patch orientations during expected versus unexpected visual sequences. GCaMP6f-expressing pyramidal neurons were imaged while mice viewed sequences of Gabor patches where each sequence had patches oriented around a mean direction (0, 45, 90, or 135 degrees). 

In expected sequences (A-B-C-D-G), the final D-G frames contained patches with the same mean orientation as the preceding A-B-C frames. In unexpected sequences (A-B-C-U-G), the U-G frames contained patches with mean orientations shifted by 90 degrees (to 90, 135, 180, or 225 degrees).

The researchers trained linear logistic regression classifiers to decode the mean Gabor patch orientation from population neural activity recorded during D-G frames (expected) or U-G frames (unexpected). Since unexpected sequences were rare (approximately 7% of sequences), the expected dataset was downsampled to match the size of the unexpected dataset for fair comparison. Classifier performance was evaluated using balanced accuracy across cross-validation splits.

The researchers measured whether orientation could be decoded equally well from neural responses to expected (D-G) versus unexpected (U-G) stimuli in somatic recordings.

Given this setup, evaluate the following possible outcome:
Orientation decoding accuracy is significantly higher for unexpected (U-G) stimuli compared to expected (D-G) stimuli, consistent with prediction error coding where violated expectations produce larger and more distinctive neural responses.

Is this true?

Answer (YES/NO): NO